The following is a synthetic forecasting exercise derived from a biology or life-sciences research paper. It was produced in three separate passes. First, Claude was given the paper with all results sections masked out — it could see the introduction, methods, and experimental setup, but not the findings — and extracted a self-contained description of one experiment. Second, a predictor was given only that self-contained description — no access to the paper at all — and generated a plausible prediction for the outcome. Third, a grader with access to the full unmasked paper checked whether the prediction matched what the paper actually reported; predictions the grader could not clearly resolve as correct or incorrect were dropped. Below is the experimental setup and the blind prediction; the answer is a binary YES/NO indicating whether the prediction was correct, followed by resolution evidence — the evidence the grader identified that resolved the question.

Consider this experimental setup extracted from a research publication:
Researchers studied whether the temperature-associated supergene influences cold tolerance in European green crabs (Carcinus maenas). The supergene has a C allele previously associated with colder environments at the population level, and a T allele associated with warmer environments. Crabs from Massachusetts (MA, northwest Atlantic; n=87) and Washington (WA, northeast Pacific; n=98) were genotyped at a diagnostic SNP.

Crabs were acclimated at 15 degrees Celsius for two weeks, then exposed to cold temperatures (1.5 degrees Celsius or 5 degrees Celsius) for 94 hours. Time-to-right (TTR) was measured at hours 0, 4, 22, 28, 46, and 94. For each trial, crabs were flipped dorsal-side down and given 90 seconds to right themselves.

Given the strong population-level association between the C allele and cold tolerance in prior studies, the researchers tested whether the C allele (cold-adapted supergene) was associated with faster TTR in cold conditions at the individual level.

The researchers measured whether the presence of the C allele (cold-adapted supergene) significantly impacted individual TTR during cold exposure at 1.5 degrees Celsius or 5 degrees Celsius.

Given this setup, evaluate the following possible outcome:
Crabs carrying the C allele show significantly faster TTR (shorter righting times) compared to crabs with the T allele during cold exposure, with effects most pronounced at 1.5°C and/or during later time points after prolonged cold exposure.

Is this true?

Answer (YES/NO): NO